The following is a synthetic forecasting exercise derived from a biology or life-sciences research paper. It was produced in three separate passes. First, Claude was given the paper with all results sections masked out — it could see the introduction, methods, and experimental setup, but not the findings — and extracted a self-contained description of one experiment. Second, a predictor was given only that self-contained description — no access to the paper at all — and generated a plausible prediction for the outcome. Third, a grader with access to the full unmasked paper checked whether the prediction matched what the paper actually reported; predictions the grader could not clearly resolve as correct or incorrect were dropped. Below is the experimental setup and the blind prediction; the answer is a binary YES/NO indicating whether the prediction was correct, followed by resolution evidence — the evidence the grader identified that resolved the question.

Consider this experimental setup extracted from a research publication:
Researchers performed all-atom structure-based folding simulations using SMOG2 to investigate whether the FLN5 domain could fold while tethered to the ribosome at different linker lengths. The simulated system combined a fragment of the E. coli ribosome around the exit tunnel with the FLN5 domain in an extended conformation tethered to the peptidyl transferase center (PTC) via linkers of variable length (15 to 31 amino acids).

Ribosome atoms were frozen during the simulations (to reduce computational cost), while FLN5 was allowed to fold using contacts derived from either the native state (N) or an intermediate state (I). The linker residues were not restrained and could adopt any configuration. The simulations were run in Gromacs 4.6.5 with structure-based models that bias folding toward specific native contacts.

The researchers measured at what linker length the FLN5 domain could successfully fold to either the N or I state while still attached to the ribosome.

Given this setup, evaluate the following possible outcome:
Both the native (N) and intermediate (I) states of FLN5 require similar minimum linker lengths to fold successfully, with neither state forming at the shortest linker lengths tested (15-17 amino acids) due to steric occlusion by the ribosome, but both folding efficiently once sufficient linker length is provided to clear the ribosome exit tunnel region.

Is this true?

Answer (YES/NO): NO